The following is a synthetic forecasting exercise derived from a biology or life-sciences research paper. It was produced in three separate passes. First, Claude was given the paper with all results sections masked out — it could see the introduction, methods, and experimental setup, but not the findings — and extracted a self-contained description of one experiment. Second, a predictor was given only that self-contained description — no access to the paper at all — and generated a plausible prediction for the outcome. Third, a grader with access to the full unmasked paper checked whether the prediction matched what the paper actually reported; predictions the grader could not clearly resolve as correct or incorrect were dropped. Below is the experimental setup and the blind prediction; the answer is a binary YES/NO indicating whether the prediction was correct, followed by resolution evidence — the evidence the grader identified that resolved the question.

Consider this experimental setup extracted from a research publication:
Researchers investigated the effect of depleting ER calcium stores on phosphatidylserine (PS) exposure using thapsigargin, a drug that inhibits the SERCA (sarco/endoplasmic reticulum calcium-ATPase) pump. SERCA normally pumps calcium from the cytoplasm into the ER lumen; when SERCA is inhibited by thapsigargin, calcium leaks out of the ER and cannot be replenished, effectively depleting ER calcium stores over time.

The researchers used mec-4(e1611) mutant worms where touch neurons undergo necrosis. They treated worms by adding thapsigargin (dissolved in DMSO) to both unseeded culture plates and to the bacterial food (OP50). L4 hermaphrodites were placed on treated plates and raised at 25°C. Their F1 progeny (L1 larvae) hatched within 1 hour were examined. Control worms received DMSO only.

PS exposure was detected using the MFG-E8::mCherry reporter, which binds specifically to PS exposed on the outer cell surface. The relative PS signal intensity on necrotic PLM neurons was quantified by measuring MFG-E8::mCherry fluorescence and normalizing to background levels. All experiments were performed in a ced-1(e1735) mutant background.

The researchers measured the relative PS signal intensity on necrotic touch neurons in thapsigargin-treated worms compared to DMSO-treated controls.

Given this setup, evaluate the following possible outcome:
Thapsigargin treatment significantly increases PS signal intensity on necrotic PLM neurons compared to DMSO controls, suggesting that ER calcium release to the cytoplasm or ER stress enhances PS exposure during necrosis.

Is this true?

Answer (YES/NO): NO